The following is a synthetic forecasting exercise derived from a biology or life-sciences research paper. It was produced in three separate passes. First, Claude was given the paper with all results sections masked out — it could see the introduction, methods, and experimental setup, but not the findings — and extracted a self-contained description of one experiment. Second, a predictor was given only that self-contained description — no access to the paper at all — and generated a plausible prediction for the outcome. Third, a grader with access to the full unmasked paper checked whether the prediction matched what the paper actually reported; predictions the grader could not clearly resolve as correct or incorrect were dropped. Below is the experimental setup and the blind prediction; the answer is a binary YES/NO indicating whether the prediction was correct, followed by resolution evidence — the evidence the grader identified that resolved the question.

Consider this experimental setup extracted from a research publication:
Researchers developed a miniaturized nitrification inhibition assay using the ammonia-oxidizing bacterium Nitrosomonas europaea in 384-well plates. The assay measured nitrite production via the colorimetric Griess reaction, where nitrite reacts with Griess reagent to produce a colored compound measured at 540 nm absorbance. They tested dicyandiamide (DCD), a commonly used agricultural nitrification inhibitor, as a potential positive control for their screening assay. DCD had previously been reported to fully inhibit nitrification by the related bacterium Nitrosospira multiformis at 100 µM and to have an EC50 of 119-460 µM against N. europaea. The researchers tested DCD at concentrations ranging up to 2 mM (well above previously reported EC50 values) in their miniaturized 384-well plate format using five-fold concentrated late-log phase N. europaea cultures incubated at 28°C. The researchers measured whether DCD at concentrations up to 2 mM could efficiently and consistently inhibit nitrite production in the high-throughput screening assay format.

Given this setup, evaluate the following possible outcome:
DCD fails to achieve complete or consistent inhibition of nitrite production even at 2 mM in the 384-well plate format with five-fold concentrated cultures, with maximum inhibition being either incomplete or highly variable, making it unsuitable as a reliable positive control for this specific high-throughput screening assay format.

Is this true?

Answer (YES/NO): YES